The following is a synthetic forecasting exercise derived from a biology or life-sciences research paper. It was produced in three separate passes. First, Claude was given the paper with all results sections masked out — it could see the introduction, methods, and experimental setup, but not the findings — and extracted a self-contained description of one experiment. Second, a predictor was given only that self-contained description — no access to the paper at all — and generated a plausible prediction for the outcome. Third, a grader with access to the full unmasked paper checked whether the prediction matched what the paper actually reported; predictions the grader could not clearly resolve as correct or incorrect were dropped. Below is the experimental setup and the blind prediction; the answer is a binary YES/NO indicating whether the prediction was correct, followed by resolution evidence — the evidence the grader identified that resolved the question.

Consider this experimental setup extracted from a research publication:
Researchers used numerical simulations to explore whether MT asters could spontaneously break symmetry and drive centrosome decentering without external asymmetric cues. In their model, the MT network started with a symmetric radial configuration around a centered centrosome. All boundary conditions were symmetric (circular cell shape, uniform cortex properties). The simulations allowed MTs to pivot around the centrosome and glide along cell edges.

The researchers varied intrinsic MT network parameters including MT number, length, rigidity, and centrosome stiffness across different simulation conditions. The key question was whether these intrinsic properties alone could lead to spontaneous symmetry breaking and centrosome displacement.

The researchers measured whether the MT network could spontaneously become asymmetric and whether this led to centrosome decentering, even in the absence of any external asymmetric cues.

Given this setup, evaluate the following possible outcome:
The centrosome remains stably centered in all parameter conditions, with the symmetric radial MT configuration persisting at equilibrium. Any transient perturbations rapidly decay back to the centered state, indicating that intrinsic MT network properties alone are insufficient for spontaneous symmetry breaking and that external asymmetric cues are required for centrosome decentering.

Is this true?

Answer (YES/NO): NO